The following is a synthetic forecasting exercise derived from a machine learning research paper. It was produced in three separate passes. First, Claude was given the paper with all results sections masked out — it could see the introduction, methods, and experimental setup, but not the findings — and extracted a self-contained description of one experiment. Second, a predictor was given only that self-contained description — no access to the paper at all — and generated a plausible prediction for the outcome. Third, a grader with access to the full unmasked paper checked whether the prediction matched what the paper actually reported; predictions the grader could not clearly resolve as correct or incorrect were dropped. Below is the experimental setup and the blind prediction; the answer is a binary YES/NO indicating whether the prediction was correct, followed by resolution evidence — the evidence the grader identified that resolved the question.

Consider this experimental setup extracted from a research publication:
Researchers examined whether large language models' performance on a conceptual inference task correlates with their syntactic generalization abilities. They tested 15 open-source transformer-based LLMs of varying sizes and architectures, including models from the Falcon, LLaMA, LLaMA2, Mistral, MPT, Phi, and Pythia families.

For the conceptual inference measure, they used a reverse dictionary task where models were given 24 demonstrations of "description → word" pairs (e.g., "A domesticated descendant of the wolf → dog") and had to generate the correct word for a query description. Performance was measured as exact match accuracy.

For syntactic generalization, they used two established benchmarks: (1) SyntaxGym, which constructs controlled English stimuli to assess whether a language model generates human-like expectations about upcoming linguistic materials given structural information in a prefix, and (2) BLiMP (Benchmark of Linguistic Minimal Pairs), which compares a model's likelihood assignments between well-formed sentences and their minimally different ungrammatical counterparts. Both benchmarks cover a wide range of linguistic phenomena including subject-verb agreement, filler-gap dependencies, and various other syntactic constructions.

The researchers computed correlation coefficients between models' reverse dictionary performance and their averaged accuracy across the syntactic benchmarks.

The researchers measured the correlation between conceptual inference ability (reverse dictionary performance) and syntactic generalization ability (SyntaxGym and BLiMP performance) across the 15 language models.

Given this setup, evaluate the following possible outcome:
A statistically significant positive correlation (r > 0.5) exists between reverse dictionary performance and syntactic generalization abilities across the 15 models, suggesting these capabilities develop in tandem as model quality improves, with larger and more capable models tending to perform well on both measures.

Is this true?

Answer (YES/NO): NO